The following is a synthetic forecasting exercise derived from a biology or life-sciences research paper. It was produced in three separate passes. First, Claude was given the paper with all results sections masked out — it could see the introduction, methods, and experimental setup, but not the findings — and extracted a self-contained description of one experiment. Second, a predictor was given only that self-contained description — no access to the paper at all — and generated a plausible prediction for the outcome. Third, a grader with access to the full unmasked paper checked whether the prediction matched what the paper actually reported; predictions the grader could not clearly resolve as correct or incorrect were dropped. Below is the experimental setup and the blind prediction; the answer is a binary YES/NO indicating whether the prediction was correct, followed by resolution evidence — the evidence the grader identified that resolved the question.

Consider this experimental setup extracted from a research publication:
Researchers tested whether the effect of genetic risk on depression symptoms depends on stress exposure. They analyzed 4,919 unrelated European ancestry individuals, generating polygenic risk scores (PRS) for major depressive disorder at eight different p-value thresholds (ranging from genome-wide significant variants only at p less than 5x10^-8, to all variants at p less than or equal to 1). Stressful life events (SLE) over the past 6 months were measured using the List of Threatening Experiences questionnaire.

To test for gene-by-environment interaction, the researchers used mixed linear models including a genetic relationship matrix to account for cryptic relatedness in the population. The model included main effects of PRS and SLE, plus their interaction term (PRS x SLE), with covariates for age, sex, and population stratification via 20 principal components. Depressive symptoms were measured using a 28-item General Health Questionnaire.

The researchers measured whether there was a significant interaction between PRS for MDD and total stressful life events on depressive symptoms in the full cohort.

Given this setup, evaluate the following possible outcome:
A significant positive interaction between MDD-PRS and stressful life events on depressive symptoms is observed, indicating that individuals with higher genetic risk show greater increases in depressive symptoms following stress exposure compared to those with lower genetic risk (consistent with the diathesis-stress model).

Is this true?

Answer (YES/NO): NO